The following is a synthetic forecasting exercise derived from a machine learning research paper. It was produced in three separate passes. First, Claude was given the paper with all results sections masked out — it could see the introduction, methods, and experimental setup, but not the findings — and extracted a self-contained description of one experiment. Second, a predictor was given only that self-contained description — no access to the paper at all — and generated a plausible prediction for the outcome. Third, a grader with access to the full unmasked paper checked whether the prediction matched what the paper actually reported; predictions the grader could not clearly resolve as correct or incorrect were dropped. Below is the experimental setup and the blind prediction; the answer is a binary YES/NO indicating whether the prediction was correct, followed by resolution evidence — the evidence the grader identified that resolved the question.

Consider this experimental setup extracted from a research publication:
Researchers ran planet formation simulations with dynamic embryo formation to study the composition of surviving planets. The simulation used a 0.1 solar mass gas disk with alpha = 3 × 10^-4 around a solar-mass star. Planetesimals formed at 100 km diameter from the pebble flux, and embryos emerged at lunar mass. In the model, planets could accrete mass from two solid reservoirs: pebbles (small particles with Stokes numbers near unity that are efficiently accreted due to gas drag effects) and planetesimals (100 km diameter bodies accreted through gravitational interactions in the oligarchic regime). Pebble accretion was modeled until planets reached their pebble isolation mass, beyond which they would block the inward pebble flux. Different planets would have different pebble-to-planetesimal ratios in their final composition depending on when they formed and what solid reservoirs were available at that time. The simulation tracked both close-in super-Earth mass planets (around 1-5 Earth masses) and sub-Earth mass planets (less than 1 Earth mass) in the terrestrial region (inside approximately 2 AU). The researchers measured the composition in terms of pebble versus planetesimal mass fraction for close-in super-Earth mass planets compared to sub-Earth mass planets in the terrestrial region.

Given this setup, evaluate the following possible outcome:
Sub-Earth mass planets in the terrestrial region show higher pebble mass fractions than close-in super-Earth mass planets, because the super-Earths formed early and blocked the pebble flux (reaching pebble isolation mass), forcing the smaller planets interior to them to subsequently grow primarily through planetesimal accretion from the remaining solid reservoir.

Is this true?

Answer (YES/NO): NO